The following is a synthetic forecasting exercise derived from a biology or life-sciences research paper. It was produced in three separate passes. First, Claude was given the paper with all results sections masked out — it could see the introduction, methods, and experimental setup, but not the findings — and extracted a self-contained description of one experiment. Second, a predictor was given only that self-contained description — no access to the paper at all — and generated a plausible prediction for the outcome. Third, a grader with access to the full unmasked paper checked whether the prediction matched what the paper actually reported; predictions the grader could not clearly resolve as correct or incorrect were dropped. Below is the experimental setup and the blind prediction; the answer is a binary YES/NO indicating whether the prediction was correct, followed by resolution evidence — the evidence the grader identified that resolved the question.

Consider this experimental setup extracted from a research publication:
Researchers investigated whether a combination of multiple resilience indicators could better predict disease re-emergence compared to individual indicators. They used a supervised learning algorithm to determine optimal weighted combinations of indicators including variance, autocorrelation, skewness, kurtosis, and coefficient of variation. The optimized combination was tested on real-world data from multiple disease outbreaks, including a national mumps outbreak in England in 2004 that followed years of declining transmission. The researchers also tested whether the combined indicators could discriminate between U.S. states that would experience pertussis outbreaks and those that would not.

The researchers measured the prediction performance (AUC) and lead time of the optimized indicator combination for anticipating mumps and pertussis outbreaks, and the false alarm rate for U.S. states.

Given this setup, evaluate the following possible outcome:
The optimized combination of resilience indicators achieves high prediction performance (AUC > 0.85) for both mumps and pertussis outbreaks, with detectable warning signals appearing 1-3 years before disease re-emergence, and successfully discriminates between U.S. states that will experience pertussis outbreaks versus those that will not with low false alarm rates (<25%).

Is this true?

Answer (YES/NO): NO